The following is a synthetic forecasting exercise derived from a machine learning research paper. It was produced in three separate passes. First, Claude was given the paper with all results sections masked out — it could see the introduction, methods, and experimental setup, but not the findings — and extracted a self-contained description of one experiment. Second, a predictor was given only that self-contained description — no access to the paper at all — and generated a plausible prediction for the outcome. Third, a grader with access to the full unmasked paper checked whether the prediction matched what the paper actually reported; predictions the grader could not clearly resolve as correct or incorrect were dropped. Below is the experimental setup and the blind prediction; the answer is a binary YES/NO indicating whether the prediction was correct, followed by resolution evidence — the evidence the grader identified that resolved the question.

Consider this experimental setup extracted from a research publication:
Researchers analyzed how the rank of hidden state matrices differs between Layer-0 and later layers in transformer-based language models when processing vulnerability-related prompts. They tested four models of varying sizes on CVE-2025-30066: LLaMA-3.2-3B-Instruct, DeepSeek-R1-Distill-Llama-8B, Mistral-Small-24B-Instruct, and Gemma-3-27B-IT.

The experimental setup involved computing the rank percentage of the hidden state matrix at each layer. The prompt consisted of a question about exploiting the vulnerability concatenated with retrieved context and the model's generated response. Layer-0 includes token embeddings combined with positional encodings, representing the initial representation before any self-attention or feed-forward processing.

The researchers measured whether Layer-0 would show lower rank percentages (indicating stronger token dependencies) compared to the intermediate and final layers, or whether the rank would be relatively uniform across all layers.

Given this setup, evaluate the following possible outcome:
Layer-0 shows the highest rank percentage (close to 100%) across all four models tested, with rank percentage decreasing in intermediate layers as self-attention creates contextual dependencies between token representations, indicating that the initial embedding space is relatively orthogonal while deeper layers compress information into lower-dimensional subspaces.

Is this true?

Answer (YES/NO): NO